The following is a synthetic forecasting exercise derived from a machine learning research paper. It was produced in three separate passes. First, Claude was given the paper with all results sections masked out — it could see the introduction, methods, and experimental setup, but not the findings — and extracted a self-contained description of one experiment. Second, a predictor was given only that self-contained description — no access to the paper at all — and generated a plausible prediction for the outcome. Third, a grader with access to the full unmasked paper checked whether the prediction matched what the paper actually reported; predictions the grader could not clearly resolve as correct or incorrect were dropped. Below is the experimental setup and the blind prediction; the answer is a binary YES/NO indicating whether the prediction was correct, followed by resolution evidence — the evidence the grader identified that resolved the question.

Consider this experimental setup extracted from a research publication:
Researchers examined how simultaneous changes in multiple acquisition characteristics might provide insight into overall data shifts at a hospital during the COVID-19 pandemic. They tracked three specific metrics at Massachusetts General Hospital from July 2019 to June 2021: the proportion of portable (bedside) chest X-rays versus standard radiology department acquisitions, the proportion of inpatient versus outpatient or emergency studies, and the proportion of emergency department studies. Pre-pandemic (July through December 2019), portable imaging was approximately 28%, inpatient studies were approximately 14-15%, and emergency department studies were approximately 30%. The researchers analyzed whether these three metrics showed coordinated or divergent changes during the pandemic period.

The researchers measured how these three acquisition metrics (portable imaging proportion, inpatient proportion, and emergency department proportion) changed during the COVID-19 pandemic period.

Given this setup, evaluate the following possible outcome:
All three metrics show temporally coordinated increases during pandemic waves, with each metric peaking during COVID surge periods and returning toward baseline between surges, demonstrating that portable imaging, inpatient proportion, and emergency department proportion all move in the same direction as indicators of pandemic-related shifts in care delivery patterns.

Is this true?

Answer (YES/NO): NO